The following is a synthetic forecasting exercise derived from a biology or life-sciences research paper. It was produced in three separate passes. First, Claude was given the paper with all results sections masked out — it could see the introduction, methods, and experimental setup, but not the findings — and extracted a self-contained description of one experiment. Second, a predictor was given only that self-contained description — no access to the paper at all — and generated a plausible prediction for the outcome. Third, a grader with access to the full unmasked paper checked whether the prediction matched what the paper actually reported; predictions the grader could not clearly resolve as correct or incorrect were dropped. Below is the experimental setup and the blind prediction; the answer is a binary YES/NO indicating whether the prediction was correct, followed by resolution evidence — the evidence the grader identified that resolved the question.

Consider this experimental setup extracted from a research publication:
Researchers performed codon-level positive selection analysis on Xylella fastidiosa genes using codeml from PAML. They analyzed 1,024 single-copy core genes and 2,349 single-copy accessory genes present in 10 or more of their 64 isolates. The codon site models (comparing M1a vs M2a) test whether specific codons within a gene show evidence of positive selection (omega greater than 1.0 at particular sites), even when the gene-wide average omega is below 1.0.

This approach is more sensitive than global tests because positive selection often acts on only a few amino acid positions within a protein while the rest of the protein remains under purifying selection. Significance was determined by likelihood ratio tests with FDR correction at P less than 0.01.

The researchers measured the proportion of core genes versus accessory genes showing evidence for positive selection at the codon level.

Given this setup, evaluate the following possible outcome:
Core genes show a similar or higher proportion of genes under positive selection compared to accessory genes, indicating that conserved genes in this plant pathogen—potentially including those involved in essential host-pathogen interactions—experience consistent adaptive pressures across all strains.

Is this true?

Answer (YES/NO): YES